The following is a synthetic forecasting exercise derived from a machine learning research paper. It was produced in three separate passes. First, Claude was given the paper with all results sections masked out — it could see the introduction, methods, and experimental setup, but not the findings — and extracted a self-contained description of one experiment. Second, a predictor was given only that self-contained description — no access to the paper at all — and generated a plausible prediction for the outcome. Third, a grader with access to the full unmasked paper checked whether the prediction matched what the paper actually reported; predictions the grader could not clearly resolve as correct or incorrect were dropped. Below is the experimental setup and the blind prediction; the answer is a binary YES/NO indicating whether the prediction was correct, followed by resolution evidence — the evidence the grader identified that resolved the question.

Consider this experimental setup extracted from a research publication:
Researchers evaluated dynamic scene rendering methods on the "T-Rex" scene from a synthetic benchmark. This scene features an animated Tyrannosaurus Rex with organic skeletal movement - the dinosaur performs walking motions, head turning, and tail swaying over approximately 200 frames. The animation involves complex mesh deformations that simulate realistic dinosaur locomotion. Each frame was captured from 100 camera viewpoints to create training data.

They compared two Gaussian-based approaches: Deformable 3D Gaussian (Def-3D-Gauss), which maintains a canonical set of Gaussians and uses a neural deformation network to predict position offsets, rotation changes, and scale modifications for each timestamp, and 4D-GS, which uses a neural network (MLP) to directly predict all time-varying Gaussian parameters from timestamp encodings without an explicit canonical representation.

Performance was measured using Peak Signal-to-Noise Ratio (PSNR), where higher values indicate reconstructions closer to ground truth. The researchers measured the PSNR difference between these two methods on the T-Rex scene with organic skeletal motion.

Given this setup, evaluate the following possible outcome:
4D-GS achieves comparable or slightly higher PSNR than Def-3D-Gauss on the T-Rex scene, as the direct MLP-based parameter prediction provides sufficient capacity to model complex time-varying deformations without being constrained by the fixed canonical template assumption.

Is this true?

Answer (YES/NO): NO